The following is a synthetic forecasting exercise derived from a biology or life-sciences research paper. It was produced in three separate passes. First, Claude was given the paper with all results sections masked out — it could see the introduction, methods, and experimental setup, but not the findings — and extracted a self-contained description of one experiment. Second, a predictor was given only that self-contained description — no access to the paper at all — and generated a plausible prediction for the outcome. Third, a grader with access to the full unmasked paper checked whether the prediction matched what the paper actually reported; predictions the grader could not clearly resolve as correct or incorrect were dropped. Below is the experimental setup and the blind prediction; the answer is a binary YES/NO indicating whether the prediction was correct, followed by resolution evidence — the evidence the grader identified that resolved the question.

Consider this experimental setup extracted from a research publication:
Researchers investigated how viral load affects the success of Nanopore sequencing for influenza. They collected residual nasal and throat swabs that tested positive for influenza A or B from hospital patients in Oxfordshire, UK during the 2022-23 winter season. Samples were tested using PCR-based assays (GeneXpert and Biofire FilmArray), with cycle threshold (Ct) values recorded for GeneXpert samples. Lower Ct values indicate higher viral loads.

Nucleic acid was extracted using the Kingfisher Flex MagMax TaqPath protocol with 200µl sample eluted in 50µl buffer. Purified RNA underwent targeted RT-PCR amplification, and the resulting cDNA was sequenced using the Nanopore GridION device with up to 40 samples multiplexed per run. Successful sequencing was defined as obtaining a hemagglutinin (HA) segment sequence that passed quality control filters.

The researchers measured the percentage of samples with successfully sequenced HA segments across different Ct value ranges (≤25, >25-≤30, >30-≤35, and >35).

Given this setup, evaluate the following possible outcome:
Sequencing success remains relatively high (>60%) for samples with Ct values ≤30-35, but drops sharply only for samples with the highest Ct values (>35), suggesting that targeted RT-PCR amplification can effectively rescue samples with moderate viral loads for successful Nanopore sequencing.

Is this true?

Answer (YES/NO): NO